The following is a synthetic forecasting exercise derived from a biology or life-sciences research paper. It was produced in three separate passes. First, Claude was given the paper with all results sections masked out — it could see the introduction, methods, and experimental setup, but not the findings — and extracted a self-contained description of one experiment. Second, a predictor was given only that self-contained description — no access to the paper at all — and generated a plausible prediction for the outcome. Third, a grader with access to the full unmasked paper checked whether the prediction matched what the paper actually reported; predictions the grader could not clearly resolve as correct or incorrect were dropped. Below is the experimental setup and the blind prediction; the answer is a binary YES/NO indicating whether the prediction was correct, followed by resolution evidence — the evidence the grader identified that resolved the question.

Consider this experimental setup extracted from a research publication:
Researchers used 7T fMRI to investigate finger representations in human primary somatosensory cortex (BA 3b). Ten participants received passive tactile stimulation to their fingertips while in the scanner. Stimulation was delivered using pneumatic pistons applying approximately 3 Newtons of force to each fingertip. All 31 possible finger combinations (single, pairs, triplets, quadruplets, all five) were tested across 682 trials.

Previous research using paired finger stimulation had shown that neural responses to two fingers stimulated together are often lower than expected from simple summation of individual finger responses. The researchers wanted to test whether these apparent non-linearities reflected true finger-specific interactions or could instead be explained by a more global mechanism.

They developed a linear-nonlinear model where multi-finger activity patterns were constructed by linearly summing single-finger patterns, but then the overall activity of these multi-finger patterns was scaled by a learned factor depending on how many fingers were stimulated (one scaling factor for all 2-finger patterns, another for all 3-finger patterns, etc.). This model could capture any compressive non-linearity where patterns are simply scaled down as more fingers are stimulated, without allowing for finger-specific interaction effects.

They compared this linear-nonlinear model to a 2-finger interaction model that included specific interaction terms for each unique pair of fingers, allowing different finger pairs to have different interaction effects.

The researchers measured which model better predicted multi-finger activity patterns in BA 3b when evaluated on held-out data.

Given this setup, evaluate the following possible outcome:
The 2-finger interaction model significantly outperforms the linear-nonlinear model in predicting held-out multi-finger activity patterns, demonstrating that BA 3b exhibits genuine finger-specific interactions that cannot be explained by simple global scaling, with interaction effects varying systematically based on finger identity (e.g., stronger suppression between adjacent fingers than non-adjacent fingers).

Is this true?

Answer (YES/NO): YES